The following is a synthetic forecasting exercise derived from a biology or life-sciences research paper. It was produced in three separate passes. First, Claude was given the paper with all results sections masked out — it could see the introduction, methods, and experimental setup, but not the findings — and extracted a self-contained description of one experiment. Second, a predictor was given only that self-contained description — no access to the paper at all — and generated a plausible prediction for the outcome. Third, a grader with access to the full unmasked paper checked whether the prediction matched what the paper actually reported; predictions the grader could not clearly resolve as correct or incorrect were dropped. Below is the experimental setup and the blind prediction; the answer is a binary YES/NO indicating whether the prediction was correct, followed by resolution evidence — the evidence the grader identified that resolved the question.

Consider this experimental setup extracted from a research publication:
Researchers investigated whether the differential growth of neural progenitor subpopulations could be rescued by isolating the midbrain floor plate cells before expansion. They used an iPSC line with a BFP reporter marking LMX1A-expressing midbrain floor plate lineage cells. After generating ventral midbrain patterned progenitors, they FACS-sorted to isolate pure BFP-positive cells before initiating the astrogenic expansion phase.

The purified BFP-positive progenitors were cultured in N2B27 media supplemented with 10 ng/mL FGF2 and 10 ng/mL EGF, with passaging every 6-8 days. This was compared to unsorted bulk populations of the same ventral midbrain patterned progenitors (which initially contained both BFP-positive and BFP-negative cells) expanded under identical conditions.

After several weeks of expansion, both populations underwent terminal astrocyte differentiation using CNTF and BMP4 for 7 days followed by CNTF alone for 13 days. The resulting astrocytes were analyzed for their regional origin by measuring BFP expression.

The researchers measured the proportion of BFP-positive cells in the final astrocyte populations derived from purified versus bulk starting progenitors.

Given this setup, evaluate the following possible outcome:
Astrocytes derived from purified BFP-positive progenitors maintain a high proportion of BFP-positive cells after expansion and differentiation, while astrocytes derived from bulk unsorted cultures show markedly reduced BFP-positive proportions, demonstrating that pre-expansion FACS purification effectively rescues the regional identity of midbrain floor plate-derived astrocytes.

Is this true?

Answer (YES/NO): YES